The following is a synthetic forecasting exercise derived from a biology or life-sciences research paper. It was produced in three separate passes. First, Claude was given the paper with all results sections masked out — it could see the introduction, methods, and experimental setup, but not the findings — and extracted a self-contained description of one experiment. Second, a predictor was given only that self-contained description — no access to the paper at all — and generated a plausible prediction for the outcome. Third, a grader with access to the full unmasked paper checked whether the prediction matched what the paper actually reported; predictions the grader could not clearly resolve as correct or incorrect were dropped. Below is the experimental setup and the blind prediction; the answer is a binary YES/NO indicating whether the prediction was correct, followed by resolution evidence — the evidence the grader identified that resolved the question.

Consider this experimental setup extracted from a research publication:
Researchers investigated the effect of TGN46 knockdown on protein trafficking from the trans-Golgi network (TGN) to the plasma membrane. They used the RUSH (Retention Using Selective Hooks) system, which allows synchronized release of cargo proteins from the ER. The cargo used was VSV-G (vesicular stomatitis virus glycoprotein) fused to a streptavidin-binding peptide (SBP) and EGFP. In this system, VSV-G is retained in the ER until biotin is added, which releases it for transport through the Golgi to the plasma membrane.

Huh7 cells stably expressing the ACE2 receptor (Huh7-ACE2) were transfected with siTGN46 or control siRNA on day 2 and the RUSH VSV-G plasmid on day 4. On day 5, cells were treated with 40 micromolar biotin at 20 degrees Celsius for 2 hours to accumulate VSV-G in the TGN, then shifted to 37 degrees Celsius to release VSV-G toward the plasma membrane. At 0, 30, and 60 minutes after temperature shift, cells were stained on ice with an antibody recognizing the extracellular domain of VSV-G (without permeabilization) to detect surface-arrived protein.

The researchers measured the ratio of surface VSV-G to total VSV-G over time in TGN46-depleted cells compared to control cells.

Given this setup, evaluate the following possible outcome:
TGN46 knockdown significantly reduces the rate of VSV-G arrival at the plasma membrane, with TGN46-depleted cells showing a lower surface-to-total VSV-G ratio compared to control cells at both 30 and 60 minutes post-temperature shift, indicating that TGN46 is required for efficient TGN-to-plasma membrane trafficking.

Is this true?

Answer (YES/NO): YES